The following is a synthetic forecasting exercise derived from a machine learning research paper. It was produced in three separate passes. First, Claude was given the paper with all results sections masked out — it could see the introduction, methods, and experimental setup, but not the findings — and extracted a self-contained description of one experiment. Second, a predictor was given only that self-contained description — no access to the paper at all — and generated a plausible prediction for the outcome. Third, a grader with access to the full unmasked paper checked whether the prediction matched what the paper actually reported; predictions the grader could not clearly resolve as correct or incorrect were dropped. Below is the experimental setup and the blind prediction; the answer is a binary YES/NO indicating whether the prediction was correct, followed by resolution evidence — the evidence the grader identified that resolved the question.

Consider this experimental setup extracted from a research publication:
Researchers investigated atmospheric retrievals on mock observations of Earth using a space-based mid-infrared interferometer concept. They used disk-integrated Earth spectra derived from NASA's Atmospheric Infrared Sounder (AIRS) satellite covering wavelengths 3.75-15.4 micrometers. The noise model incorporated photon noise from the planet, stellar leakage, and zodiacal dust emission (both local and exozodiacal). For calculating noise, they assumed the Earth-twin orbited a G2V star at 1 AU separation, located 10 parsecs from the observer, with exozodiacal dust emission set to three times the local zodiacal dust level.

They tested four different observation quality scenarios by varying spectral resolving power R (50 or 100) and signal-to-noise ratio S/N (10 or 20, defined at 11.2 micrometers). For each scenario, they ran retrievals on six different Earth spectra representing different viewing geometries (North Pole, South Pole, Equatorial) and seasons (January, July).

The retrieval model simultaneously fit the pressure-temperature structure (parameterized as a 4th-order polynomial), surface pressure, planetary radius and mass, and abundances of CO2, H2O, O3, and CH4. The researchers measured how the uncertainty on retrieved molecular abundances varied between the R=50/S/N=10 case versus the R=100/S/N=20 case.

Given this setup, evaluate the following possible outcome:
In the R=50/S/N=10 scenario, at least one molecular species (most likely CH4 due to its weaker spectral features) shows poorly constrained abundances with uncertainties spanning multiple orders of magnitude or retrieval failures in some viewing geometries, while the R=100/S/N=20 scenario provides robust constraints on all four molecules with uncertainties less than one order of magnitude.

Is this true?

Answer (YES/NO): NO